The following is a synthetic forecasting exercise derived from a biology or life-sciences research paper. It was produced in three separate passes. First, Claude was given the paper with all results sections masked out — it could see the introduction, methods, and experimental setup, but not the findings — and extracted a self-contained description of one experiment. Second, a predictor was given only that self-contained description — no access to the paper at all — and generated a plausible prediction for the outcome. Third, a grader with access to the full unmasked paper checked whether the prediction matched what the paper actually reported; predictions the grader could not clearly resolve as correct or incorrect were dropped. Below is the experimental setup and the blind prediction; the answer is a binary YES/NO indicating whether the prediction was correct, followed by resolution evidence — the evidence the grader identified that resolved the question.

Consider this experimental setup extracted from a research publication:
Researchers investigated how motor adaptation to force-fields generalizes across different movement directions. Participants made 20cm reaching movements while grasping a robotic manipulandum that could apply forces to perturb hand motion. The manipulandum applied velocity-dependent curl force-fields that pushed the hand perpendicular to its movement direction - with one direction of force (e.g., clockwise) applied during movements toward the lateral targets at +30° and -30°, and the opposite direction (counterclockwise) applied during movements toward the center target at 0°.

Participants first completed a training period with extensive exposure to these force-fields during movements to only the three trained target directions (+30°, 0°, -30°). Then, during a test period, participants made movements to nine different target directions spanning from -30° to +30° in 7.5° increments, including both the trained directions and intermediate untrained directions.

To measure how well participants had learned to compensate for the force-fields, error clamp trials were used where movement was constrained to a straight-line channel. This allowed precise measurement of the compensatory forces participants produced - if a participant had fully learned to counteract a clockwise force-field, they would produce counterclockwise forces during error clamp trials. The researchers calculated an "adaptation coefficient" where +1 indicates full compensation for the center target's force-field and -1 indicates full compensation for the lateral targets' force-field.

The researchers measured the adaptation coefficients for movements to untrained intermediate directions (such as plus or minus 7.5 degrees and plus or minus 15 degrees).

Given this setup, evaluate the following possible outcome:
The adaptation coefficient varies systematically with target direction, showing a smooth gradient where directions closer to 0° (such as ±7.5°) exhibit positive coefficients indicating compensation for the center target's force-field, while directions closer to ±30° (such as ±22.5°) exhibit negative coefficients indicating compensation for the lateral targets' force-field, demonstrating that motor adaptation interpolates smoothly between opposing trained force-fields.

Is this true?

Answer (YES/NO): NO